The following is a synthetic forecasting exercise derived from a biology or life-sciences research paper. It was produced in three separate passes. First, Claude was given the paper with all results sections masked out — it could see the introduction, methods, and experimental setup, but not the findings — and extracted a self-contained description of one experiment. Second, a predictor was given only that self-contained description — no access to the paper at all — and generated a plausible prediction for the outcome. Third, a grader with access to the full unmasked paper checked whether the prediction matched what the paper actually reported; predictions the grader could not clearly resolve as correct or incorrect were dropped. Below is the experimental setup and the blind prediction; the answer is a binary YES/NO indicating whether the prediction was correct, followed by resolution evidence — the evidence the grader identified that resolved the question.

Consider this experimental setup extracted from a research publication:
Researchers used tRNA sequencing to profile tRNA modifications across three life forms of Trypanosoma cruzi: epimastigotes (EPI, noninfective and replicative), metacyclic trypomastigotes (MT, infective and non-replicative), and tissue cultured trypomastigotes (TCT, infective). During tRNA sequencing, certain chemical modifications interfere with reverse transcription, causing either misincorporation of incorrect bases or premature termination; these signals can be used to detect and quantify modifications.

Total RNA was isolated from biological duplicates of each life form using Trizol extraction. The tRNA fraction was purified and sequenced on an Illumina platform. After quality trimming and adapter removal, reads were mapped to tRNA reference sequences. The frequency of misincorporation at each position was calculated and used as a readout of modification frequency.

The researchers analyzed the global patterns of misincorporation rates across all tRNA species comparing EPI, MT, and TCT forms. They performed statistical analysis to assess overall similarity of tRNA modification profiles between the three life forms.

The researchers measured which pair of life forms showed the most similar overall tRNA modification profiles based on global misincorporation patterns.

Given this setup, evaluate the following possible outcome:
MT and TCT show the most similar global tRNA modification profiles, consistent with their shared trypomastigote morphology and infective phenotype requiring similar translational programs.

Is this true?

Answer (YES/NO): NO